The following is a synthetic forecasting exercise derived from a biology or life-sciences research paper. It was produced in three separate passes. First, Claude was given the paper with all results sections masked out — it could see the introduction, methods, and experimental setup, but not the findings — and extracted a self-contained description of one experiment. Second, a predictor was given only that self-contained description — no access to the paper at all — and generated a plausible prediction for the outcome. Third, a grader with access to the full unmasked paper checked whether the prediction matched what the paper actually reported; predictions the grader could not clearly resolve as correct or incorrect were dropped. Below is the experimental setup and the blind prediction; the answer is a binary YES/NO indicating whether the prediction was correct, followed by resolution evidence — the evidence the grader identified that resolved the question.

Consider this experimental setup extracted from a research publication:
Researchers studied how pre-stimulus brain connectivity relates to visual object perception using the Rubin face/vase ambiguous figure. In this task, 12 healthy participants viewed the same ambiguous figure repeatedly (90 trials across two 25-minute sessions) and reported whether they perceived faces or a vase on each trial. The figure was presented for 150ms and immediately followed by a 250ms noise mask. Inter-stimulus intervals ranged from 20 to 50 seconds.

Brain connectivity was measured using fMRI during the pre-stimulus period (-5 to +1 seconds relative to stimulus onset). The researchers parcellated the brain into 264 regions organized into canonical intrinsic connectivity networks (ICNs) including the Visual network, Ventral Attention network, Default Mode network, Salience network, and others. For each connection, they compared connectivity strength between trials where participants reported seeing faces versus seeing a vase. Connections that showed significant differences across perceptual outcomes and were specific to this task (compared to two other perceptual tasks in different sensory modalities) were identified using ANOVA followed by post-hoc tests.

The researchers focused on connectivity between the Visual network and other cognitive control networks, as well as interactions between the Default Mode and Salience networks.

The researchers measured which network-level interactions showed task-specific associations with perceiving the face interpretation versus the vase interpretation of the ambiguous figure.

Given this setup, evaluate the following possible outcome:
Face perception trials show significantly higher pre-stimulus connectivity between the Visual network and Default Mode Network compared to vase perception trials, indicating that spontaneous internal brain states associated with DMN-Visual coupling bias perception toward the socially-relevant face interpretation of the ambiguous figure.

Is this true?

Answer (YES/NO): NO